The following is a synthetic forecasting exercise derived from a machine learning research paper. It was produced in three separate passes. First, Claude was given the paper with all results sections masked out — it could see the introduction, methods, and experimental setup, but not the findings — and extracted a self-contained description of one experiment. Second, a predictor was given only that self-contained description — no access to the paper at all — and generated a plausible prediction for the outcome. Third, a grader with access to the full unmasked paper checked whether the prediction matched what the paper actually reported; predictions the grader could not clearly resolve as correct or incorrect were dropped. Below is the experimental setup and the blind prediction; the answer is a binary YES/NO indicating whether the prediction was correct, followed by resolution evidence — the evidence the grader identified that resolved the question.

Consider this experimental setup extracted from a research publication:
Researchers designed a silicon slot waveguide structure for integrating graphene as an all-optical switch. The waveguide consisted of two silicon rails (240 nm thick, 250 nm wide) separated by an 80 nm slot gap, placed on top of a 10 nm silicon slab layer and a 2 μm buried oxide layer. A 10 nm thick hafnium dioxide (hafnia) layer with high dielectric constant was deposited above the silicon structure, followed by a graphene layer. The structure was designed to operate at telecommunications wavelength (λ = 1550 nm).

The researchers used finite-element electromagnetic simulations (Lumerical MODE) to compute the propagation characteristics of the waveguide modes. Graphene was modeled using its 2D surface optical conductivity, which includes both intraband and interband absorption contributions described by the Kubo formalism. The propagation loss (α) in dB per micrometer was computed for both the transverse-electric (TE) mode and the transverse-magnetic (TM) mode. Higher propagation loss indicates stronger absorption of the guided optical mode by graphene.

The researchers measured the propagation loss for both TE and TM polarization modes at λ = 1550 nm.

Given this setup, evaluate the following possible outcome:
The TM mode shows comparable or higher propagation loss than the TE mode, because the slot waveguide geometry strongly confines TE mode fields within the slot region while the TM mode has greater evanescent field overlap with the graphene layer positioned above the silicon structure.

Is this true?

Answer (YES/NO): NO